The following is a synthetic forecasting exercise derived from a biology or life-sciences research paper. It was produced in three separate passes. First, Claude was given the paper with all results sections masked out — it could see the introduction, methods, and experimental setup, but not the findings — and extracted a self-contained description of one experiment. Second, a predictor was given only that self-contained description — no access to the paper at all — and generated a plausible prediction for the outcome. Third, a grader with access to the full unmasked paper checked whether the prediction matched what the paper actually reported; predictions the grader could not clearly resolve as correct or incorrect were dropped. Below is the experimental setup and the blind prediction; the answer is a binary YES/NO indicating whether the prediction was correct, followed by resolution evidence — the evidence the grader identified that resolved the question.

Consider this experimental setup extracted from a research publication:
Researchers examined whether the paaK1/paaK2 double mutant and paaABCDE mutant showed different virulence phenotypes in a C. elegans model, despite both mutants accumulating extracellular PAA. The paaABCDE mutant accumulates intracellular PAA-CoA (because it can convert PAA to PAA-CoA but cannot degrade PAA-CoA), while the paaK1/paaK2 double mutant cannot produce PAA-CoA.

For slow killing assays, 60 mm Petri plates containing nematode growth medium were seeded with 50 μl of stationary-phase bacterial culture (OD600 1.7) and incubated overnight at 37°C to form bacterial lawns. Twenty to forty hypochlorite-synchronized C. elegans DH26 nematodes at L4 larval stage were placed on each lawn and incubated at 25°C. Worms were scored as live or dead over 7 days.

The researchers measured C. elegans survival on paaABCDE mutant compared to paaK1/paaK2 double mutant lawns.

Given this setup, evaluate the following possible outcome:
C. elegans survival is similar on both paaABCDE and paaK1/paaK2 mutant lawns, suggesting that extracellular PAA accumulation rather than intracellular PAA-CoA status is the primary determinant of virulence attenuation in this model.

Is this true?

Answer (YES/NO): NO